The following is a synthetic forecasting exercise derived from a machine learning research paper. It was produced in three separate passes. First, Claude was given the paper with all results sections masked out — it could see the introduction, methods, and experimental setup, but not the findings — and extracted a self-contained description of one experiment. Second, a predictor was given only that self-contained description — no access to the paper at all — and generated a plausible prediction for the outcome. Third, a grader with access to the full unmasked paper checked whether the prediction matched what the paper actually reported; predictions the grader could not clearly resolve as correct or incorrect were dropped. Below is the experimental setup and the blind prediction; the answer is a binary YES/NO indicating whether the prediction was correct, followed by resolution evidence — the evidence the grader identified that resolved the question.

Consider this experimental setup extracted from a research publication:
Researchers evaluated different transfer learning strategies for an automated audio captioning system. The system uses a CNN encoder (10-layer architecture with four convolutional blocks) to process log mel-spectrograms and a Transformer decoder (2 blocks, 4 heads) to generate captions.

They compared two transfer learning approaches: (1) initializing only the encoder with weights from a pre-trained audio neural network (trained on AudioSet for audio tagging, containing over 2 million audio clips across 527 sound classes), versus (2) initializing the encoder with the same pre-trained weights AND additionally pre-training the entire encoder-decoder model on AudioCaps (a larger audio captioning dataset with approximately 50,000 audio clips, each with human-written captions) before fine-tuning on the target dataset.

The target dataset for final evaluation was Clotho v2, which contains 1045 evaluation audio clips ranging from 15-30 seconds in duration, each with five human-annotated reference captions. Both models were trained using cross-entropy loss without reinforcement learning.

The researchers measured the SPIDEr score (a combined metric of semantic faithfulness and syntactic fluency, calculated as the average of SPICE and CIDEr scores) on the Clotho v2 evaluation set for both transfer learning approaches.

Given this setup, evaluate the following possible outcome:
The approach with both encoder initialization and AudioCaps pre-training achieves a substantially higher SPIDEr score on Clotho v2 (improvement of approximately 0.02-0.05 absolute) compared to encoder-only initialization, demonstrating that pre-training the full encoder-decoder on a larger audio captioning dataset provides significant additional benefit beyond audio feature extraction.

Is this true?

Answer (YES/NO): NO